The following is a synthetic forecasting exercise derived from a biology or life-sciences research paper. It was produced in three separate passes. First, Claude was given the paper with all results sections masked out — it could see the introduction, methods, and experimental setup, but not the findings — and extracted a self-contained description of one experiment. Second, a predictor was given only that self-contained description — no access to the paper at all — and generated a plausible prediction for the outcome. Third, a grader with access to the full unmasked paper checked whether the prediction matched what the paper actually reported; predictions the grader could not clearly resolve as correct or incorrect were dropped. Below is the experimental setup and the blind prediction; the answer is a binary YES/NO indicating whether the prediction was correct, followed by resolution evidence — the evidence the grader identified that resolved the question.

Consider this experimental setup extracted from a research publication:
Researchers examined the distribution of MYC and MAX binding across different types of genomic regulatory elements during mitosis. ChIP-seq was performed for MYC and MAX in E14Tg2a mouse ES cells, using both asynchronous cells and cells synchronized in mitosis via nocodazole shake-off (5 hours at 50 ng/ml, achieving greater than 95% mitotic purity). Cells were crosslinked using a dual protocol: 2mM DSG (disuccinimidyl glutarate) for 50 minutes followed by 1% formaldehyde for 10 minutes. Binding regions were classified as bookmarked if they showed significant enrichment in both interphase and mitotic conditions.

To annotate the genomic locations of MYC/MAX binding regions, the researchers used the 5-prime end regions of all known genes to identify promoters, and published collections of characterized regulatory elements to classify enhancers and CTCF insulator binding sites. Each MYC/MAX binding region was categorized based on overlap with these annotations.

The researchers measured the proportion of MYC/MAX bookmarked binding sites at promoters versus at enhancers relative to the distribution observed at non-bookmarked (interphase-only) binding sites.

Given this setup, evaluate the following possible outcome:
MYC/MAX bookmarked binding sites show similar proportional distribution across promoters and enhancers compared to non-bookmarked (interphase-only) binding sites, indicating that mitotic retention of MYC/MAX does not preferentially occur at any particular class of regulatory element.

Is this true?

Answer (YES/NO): NO